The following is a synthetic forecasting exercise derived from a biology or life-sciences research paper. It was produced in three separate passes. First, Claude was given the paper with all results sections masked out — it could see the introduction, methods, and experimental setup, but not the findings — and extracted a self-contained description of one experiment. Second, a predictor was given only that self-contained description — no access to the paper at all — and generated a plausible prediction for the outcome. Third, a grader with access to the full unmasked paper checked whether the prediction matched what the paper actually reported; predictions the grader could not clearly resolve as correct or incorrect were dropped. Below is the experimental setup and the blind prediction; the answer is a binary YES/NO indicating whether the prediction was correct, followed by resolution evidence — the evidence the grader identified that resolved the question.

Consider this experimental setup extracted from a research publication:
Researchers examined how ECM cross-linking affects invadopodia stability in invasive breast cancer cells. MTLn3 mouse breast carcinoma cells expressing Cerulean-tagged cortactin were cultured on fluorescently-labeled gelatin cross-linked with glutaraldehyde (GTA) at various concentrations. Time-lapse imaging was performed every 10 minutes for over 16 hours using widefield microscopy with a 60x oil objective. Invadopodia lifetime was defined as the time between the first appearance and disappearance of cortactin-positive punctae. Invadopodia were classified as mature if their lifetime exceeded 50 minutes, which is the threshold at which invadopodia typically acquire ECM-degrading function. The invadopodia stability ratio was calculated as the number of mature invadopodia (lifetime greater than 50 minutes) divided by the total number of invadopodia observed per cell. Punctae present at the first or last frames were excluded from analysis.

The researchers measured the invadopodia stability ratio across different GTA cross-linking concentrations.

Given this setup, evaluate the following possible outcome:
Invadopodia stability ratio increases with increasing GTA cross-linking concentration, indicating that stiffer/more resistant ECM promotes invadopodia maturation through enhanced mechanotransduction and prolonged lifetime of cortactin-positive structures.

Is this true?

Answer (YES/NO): NO